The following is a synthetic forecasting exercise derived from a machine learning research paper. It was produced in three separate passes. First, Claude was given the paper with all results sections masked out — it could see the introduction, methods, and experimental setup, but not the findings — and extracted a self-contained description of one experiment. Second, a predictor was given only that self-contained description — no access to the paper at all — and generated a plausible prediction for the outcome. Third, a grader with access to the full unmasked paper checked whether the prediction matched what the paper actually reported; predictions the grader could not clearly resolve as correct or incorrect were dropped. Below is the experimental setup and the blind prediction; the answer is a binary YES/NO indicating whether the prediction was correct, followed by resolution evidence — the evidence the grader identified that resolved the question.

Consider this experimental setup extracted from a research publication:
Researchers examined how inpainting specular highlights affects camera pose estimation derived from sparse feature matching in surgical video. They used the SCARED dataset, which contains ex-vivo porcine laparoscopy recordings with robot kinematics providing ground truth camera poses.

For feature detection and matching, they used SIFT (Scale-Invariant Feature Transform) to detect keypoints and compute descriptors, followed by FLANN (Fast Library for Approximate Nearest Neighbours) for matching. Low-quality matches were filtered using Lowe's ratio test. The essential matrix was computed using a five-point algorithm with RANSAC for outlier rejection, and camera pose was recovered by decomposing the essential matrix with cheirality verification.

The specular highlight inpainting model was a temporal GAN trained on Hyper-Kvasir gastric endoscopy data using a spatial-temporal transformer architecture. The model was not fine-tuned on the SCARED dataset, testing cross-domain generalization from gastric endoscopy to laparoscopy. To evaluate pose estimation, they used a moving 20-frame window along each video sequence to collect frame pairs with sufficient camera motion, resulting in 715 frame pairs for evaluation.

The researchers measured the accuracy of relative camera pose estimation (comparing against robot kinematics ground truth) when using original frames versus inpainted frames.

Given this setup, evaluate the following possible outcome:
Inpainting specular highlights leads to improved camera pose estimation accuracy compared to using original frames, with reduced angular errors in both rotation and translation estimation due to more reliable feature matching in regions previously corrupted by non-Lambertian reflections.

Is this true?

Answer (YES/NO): YES